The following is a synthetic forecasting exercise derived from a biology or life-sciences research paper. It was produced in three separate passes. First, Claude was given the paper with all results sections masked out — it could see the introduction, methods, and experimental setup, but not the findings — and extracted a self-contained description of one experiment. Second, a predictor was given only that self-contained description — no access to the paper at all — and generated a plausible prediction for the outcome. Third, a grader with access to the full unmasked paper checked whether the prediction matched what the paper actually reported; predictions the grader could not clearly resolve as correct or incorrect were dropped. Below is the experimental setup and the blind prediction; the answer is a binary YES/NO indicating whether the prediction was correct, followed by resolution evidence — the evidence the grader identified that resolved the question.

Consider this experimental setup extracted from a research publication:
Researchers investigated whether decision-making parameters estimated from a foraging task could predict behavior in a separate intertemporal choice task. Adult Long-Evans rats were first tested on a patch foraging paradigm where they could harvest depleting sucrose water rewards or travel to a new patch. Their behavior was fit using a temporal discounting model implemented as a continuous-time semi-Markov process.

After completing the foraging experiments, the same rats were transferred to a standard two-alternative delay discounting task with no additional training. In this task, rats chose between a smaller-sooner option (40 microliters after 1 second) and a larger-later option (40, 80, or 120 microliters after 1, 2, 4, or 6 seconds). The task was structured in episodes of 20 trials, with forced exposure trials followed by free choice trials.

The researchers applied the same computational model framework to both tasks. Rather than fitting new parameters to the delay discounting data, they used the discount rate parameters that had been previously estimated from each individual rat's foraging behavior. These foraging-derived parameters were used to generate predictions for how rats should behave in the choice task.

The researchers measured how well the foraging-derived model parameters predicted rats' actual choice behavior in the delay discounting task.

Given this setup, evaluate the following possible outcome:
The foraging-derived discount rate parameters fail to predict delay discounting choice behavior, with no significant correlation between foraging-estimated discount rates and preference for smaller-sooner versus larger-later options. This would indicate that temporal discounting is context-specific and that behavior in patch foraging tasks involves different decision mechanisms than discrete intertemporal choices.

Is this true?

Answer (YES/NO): NO